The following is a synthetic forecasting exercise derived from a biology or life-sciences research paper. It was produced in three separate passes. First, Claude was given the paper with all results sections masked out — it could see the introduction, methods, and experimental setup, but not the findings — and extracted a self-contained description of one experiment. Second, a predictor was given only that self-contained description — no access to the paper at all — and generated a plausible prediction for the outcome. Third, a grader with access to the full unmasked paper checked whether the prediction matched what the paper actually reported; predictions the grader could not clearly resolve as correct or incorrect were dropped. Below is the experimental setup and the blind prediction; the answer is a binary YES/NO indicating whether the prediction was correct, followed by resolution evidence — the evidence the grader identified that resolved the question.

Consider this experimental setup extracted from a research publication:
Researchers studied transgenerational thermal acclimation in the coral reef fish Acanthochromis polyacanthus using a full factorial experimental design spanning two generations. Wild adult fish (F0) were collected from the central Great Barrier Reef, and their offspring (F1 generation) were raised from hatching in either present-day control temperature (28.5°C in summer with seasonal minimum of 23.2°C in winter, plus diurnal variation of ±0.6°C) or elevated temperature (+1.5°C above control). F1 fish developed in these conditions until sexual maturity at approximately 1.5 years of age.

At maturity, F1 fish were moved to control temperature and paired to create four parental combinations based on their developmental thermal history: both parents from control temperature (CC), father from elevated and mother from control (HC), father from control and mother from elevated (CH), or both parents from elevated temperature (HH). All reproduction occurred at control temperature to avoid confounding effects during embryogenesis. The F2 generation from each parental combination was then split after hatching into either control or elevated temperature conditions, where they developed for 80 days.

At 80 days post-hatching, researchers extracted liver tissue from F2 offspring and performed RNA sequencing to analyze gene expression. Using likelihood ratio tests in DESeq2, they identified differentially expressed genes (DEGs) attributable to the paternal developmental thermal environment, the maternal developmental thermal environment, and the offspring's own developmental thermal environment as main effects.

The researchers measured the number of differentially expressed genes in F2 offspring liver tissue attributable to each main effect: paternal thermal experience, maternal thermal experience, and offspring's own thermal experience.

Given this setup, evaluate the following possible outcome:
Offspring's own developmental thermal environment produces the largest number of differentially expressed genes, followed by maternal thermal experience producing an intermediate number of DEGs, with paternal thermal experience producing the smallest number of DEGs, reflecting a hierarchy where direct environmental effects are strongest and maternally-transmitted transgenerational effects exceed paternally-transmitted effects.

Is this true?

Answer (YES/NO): NO